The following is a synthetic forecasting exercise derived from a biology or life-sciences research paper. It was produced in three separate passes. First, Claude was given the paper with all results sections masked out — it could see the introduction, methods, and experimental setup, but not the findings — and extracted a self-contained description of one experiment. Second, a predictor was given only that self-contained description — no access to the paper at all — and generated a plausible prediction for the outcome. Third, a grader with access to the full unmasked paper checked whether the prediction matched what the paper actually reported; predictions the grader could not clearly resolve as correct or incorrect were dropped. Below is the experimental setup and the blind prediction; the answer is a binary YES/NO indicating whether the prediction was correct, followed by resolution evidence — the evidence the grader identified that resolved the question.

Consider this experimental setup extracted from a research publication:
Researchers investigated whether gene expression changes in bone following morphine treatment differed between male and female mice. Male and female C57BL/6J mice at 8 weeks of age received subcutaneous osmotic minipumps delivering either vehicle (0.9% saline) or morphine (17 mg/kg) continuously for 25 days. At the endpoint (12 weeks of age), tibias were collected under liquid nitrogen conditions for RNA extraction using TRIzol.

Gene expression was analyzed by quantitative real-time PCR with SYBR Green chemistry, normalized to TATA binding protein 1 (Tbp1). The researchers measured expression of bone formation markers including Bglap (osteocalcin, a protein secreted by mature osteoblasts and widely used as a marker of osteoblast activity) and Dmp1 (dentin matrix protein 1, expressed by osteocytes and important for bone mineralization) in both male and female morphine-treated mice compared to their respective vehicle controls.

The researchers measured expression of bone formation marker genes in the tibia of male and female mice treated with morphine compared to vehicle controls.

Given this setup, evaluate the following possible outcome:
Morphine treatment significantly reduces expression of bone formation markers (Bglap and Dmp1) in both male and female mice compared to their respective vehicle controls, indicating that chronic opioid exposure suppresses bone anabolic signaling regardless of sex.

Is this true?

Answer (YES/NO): NO